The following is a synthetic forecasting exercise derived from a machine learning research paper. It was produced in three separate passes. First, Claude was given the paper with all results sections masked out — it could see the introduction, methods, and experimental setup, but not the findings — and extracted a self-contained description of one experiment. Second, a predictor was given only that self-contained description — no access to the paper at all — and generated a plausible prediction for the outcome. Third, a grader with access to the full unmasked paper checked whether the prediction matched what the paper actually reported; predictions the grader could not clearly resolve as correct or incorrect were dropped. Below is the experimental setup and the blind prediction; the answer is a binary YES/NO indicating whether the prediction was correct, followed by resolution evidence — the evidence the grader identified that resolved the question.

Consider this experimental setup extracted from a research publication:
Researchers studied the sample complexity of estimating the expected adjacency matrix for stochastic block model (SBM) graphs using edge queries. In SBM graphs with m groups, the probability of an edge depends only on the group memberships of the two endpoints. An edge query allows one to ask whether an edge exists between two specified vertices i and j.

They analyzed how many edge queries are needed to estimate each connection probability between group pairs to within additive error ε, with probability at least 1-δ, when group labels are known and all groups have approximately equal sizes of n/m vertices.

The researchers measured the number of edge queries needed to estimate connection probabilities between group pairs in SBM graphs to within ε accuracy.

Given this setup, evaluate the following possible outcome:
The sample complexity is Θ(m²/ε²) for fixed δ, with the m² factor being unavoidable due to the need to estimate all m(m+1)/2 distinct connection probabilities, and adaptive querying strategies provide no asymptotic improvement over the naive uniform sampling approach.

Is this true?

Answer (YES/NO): NO